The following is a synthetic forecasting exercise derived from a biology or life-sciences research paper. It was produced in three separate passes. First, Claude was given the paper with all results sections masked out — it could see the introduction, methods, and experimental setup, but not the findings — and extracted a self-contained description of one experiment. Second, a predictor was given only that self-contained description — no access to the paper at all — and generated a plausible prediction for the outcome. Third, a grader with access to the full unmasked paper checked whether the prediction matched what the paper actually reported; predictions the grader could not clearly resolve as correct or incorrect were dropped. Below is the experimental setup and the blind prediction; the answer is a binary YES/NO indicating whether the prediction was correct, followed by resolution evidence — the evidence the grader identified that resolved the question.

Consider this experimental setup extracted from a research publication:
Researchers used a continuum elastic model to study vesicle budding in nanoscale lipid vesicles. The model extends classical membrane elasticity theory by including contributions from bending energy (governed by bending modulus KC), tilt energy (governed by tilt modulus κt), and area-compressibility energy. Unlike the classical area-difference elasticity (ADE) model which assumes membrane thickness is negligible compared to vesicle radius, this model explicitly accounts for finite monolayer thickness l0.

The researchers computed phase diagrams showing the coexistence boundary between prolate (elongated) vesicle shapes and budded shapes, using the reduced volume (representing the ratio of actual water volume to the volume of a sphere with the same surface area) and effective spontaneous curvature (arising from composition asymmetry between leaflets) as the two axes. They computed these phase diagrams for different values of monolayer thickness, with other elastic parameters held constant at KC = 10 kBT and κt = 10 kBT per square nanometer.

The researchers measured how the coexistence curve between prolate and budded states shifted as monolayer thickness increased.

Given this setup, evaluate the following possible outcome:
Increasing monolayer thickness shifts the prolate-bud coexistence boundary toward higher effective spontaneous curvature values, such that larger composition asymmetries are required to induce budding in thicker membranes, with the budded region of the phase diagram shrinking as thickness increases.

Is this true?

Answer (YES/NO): YES